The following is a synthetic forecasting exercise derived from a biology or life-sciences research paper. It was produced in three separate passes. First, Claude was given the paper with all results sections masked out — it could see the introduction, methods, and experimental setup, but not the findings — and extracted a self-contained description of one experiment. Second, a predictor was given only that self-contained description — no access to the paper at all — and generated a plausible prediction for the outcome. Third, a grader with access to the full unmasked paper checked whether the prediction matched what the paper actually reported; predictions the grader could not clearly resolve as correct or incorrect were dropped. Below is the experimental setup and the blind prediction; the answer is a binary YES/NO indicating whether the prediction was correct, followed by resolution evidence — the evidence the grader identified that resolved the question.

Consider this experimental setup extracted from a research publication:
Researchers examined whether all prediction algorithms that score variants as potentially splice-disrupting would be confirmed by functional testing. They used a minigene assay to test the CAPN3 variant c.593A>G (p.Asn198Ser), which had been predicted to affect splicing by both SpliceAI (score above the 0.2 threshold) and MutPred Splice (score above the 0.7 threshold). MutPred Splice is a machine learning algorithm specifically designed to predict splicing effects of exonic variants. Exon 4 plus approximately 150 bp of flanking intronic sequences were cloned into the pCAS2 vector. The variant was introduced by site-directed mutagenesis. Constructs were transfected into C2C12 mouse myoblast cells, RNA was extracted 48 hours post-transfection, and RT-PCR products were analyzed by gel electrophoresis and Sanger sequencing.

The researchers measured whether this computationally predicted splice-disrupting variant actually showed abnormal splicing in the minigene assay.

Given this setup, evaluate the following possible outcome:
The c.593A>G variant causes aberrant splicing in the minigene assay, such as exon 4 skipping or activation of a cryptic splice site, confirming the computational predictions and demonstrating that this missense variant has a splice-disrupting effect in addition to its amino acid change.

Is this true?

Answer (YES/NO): NO